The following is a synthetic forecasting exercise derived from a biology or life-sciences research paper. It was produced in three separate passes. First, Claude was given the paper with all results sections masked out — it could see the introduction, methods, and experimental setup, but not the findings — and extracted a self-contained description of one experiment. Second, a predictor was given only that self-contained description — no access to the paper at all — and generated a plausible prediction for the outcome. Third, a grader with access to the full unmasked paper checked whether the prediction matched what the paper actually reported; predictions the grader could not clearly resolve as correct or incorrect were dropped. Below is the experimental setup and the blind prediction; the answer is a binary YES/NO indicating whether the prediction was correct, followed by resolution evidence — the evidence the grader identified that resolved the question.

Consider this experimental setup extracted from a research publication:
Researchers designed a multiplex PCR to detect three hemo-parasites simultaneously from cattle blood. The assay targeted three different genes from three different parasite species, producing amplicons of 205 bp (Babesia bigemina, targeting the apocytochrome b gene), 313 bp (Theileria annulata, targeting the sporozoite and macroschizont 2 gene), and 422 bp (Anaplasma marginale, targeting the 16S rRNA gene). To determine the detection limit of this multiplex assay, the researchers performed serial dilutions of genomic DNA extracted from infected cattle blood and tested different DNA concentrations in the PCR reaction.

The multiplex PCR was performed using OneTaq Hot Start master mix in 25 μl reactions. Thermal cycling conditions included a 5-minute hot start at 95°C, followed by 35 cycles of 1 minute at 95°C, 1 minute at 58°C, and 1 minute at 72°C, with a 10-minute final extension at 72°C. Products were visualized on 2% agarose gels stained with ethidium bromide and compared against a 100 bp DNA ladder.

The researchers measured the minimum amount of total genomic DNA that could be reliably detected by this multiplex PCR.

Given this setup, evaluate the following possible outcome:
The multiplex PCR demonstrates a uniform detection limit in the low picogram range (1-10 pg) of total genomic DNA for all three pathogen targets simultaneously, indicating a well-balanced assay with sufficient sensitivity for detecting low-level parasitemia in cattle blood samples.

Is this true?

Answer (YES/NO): NO